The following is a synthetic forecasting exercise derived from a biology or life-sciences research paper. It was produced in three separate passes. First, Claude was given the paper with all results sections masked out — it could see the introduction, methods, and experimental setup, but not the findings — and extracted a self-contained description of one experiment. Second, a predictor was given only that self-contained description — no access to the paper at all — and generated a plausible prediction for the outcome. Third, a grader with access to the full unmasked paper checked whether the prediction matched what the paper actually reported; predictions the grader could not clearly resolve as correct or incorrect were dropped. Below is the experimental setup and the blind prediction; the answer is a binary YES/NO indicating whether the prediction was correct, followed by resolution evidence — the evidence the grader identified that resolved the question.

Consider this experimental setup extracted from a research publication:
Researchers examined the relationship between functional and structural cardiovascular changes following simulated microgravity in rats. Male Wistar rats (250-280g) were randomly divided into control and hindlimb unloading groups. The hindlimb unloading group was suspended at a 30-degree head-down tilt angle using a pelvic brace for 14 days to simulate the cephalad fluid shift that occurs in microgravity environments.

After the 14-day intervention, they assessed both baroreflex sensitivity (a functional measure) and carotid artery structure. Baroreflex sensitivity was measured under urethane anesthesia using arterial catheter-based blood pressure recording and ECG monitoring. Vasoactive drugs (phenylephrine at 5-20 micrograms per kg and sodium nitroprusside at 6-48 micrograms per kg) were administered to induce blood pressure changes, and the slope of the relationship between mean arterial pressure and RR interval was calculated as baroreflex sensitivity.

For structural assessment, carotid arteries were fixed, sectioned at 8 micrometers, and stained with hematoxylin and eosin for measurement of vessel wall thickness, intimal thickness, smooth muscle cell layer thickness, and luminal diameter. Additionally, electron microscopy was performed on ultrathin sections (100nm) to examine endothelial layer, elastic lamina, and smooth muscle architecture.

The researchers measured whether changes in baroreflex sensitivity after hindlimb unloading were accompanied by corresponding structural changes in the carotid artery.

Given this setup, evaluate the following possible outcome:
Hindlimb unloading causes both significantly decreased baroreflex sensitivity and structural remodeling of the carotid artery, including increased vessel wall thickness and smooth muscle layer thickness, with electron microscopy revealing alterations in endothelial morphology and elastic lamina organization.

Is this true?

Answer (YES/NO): NO